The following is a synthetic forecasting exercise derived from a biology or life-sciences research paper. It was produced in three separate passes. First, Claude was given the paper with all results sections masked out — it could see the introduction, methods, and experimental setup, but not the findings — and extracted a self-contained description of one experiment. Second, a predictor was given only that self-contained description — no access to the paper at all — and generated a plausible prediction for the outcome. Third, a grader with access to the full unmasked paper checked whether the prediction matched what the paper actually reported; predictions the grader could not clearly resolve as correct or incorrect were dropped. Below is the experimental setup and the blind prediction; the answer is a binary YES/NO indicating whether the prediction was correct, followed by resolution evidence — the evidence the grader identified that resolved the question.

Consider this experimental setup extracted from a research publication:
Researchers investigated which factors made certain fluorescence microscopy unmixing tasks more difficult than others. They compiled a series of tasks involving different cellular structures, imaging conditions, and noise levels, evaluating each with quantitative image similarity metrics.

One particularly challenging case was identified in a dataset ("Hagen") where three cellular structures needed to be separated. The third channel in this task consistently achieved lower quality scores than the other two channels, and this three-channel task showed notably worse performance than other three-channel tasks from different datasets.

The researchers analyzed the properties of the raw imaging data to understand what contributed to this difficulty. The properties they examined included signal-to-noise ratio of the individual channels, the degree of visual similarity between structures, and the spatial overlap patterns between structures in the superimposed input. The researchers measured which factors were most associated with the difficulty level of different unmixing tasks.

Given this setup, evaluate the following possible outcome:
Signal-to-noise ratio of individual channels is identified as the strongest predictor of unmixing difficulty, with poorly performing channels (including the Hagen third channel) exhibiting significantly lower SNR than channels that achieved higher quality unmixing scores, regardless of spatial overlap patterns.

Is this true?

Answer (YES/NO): NO